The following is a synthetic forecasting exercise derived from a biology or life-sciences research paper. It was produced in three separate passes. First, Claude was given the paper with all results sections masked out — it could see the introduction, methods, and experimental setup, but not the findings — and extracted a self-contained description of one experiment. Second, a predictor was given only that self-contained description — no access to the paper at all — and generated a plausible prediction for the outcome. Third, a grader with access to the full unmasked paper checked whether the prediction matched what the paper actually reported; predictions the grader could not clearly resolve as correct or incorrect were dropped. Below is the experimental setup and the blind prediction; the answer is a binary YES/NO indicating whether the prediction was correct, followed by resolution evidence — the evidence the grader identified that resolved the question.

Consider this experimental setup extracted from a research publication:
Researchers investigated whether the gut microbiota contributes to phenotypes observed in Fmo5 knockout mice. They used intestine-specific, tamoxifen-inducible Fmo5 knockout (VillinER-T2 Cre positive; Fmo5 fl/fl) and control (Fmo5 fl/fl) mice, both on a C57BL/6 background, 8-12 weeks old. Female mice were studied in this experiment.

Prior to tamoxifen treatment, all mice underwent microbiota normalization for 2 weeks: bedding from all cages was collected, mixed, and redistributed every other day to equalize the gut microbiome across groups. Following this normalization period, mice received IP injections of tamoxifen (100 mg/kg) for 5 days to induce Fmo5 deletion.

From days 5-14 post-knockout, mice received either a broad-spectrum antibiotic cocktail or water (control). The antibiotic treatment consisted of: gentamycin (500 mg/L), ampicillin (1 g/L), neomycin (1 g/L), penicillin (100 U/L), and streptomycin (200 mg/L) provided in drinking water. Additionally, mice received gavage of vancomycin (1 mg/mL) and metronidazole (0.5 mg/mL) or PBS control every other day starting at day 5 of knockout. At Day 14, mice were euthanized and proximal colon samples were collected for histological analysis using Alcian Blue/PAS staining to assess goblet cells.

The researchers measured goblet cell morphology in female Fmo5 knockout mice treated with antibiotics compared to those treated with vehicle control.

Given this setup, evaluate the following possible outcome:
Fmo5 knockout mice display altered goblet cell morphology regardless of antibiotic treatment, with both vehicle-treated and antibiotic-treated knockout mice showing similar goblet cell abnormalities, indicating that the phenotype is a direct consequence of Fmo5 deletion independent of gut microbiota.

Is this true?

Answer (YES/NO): YES